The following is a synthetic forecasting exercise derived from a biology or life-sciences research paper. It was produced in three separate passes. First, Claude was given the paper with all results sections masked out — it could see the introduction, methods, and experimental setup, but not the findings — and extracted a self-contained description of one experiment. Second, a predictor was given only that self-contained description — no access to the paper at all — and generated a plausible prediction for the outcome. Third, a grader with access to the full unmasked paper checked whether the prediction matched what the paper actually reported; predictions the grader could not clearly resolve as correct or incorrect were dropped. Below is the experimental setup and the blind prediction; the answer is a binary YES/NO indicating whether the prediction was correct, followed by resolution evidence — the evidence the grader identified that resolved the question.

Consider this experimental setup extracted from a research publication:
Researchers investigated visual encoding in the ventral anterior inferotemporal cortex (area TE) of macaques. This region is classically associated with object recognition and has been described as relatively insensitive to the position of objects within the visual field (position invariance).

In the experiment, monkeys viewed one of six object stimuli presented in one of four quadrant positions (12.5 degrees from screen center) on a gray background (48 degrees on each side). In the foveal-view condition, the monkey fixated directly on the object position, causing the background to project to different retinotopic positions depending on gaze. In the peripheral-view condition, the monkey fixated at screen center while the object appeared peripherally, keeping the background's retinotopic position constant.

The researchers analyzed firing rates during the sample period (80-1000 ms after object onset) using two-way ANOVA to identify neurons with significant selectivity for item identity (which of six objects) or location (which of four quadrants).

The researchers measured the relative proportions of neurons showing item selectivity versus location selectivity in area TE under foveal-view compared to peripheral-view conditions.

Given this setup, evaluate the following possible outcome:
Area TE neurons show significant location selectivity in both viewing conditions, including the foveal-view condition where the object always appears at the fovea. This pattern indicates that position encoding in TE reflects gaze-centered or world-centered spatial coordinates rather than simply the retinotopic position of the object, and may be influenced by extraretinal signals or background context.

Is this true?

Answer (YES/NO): NO